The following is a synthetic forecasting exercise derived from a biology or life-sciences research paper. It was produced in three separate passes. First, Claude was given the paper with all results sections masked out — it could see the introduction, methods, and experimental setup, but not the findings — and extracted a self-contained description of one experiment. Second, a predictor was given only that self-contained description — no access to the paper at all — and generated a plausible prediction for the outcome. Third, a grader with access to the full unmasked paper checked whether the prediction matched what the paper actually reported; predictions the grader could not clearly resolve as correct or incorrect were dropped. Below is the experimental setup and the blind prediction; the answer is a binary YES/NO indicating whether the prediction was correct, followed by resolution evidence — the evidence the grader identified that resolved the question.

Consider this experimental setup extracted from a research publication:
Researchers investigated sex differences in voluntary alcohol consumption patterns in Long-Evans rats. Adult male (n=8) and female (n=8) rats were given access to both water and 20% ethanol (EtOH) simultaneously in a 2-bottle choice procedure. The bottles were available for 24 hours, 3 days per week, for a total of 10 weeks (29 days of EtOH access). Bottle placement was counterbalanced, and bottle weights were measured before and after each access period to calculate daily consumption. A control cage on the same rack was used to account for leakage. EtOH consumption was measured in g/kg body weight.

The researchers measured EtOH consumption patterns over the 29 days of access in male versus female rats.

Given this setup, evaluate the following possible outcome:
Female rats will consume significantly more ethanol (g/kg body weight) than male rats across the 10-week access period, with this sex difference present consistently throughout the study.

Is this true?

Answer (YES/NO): NO